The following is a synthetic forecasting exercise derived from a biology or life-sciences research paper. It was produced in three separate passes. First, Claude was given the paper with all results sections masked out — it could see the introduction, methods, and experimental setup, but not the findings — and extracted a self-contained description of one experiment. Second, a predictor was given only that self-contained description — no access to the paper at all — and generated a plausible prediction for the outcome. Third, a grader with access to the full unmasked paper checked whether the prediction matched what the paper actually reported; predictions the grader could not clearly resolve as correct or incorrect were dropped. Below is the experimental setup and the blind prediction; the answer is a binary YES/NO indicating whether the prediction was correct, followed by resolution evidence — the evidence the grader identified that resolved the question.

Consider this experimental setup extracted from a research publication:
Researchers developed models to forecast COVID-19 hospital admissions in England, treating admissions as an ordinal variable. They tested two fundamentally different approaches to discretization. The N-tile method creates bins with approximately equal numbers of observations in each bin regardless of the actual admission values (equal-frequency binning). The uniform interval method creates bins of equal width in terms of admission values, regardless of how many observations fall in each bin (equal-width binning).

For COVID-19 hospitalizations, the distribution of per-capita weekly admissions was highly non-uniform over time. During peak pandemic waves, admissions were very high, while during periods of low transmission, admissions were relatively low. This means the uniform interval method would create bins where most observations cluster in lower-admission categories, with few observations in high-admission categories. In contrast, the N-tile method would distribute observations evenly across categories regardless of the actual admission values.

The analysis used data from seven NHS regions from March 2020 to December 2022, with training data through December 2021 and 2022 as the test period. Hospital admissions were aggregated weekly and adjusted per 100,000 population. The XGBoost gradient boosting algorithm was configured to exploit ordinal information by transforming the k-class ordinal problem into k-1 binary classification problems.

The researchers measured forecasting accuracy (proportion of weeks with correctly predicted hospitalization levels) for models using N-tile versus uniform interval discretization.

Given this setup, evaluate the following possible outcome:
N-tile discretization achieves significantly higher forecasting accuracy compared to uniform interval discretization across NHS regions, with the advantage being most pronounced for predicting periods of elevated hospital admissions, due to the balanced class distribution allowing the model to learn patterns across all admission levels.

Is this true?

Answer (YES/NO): NO